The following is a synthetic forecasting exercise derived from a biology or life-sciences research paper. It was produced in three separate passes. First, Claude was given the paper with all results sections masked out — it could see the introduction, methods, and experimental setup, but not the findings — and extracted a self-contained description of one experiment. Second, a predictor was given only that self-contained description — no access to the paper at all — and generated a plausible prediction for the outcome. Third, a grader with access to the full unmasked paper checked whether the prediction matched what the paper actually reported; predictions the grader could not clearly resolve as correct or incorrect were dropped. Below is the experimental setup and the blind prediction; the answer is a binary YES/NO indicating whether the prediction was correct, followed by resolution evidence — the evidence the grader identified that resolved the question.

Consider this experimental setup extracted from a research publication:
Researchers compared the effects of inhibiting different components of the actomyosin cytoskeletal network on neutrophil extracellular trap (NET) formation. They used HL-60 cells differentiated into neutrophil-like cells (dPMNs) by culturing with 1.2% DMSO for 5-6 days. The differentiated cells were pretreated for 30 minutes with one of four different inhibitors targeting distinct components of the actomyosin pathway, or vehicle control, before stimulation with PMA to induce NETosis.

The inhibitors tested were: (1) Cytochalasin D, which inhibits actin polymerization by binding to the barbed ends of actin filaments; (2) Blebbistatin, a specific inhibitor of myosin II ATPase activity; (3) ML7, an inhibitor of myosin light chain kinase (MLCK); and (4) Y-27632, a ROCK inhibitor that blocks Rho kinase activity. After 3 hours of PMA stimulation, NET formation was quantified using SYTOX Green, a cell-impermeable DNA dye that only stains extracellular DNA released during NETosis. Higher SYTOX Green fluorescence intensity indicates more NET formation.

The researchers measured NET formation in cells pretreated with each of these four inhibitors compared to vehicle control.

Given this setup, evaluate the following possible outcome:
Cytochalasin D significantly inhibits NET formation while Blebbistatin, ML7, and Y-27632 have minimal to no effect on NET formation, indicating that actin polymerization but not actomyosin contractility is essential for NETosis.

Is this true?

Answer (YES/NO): NO